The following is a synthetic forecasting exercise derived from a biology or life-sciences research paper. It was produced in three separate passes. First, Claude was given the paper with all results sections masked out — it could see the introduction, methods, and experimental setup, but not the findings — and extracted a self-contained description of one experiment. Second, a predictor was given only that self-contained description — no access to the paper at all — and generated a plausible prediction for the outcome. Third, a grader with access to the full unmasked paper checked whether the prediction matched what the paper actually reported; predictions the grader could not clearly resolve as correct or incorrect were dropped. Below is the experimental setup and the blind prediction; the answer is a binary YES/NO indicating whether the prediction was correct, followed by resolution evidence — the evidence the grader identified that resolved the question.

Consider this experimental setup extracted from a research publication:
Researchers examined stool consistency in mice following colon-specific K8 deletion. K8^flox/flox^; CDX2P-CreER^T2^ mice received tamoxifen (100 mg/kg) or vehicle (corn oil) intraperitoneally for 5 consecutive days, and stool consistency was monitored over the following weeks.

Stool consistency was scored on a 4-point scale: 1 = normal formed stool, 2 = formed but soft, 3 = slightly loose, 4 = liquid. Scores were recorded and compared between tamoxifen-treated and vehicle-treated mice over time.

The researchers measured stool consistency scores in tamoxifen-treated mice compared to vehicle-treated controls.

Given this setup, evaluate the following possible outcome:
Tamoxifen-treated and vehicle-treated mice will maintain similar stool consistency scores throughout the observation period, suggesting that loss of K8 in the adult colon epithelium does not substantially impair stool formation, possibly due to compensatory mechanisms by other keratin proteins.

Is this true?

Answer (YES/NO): NO